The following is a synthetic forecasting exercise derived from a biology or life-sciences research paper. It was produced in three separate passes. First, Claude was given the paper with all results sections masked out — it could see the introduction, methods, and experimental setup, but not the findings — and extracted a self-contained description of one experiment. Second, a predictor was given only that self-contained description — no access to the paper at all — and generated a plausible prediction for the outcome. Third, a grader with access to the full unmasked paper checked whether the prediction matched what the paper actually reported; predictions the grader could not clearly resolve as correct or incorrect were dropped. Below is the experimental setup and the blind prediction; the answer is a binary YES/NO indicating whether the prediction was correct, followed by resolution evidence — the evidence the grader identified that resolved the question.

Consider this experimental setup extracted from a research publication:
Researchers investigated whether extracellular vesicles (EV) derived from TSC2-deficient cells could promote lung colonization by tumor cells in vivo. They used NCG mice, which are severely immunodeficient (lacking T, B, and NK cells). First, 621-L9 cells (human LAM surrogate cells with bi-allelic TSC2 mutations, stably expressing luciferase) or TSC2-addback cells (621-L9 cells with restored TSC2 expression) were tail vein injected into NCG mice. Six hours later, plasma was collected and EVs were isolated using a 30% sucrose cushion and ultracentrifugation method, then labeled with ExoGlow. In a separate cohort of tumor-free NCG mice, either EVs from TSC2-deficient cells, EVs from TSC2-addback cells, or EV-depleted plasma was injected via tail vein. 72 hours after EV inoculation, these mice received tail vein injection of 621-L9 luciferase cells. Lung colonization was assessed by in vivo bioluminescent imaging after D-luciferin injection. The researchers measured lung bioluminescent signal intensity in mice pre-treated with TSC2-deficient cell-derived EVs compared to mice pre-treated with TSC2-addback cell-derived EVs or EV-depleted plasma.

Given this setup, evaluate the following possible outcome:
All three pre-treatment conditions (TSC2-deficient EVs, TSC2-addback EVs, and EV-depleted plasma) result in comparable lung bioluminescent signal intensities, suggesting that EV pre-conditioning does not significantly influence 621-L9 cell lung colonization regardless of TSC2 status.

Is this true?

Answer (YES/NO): NO